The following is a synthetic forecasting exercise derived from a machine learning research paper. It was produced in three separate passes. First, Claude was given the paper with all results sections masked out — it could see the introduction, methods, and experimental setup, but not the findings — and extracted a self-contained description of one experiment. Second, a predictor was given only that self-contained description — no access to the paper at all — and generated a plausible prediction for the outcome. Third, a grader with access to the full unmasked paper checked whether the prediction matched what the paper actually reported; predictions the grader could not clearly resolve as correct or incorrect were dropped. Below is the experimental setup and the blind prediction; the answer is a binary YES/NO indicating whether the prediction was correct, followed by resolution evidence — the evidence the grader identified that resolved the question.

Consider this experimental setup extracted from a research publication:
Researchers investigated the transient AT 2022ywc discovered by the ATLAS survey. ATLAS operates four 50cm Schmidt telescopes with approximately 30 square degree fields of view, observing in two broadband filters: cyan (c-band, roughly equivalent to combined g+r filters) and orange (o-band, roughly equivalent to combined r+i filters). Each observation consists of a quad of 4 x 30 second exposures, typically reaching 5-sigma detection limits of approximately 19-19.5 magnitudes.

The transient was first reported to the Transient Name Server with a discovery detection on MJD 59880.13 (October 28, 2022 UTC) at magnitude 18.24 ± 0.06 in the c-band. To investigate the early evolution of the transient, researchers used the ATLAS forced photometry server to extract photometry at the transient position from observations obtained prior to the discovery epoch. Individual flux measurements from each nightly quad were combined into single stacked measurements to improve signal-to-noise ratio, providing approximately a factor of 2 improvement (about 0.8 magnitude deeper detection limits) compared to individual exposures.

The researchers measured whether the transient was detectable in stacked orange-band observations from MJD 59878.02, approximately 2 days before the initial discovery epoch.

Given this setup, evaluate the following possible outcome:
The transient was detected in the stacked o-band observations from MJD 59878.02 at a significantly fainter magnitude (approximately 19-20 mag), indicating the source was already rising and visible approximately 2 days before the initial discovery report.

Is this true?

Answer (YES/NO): NO